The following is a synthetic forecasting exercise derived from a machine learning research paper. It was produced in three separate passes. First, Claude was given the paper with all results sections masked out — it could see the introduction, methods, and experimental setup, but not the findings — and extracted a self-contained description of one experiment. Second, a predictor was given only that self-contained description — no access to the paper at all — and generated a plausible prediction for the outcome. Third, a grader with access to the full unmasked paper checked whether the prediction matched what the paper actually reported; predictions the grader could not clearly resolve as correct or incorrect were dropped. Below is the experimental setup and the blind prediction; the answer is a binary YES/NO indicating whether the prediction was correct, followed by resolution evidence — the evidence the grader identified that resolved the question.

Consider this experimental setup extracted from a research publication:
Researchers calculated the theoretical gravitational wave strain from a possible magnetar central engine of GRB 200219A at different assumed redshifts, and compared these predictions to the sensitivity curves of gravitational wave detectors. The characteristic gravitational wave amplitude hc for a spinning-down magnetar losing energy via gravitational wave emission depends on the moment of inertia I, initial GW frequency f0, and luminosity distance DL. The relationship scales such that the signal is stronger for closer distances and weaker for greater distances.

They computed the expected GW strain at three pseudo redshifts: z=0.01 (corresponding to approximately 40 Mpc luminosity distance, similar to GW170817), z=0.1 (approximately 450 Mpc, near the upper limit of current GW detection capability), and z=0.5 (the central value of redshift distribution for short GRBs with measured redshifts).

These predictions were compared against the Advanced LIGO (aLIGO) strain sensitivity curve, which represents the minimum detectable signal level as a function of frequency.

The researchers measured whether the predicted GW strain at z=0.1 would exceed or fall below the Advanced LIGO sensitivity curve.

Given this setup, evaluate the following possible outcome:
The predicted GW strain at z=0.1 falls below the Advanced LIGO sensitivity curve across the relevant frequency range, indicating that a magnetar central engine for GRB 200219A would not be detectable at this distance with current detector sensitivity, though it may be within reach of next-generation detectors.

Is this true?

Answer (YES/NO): YES